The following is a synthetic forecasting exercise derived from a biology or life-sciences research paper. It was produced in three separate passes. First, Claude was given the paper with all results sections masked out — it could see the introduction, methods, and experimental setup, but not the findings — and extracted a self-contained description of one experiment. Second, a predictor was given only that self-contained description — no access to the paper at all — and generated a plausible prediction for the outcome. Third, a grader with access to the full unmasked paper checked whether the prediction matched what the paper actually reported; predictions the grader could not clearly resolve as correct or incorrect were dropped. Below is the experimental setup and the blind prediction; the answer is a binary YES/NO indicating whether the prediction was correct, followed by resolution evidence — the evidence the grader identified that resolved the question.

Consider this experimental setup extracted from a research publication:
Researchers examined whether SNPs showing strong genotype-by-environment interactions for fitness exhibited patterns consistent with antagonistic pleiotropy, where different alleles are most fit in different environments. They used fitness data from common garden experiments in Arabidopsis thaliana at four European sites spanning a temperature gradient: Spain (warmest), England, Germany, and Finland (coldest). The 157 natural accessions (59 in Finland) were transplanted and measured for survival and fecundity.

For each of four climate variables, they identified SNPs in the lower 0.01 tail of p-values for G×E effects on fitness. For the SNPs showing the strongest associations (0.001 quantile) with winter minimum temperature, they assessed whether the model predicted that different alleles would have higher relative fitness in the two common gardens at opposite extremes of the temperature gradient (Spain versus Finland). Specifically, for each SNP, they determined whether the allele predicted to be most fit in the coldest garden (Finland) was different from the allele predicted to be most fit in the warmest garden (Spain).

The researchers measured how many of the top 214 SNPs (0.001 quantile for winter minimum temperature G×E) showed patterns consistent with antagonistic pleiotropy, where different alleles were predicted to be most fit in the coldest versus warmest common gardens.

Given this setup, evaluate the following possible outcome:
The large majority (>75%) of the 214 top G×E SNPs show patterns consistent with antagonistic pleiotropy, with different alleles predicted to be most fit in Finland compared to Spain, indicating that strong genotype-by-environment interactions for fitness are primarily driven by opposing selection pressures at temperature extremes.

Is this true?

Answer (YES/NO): YES